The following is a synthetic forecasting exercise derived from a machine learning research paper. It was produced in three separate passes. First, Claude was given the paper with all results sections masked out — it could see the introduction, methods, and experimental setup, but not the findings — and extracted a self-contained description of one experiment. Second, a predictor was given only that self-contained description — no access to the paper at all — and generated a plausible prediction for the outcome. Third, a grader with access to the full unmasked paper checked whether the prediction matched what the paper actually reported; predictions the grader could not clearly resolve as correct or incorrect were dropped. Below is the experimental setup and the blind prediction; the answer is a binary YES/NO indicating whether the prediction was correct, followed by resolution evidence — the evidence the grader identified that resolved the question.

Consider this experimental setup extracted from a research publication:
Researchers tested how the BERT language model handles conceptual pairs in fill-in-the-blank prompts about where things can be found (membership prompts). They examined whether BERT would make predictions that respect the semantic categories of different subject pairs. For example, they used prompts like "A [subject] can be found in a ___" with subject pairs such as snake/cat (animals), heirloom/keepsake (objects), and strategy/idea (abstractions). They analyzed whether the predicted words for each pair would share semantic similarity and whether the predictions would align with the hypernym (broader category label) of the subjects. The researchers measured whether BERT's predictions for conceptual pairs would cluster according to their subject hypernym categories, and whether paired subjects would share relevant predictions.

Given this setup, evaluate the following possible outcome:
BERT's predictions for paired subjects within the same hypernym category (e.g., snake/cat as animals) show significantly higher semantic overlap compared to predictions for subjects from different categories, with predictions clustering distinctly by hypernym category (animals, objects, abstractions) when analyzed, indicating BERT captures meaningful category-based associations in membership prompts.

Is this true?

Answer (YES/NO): NO